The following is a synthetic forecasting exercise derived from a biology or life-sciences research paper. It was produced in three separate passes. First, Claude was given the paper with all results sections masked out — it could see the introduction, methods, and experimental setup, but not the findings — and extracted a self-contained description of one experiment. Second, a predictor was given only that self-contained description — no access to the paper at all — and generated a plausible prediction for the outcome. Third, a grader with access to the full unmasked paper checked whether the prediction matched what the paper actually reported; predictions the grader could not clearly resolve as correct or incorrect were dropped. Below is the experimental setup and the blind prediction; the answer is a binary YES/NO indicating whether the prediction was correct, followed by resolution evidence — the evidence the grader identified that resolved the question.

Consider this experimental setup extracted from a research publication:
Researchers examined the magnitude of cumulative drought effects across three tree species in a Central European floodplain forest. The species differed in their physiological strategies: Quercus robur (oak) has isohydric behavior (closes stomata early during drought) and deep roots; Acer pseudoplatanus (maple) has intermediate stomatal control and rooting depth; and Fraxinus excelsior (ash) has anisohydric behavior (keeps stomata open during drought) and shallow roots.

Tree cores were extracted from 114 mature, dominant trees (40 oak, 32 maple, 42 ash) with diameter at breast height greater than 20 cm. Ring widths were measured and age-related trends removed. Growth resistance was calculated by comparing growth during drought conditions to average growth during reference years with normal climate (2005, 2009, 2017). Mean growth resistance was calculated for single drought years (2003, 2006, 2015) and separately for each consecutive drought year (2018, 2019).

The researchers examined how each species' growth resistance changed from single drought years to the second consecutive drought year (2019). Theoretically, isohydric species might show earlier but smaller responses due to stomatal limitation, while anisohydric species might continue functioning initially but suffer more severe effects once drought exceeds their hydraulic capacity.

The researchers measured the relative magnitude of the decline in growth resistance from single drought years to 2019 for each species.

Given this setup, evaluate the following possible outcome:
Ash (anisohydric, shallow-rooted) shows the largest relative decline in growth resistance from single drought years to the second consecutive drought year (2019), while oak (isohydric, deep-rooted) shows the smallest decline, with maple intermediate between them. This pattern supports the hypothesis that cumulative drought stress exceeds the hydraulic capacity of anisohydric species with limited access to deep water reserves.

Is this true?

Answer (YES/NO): YES